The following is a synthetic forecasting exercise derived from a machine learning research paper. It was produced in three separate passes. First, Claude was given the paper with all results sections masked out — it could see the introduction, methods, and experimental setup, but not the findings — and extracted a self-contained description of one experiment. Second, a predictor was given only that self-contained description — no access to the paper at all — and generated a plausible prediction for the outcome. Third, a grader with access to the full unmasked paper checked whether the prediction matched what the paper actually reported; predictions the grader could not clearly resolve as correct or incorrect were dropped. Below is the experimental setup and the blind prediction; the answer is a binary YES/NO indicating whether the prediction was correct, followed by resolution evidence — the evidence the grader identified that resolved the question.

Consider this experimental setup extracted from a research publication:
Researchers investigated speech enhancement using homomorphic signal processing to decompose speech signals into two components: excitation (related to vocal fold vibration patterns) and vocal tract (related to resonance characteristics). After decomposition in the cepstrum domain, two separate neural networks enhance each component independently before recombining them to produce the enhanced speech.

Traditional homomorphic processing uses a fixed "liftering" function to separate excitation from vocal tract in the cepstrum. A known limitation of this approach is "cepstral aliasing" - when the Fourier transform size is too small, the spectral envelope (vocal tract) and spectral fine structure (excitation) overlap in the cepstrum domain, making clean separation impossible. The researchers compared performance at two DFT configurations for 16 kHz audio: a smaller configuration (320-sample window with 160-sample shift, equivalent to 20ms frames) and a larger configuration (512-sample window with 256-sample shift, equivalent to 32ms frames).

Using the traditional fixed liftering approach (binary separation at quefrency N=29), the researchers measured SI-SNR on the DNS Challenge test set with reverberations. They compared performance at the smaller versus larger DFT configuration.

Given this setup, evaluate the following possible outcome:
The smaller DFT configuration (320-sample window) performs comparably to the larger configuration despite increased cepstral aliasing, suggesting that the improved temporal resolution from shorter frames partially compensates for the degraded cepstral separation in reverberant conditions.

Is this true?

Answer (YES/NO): NO